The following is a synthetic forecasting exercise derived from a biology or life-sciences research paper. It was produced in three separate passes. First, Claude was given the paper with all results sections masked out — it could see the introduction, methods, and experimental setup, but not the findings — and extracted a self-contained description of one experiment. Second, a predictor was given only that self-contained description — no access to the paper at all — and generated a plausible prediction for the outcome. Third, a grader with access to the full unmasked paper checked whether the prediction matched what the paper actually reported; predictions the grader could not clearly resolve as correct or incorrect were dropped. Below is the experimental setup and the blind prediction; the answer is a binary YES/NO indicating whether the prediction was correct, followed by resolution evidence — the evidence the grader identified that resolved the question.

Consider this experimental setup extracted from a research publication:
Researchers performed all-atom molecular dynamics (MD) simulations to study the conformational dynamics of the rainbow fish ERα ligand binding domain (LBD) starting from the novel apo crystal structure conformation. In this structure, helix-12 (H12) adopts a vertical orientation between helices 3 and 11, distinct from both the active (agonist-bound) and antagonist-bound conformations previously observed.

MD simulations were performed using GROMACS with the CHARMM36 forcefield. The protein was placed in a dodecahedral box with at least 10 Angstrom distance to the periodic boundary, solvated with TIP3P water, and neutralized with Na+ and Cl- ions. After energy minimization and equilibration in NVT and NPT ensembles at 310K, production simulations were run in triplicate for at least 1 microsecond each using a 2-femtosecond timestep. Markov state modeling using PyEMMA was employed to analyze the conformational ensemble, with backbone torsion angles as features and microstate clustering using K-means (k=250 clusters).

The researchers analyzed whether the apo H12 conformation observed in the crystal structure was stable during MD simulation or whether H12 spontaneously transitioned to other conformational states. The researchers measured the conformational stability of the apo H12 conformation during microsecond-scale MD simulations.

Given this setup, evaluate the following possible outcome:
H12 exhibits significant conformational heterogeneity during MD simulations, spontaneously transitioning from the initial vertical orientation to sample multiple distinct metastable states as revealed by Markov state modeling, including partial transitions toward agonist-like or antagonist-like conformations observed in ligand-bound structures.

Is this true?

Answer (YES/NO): NO